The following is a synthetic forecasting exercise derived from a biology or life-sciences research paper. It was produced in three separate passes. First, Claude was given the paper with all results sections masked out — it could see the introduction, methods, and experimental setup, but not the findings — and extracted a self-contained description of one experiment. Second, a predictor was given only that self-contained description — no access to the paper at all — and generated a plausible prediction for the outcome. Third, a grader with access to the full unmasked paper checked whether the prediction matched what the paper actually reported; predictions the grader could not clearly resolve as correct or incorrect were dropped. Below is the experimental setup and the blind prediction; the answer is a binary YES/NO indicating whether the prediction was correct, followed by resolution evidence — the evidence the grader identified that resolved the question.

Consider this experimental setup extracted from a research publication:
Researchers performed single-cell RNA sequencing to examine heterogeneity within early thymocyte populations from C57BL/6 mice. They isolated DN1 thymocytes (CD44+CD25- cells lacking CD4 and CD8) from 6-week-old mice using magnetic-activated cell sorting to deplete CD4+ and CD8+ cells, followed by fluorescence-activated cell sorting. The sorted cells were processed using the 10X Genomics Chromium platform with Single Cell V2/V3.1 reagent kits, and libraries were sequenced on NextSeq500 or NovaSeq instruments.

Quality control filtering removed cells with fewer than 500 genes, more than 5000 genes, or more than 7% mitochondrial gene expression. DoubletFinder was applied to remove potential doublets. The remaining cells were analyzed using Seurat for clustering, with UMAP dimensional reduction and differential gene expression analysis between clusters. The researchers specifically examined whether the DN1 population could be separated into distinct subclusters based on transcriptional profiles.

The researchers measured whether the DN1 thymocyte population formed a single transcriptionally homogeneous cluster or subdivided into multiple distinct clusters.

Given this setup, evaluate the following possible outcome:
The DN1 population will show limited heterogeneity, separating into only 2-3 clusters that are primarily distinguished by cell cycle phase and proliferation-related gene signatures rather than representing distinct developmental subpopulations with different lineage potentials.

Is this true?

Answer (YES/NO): NO